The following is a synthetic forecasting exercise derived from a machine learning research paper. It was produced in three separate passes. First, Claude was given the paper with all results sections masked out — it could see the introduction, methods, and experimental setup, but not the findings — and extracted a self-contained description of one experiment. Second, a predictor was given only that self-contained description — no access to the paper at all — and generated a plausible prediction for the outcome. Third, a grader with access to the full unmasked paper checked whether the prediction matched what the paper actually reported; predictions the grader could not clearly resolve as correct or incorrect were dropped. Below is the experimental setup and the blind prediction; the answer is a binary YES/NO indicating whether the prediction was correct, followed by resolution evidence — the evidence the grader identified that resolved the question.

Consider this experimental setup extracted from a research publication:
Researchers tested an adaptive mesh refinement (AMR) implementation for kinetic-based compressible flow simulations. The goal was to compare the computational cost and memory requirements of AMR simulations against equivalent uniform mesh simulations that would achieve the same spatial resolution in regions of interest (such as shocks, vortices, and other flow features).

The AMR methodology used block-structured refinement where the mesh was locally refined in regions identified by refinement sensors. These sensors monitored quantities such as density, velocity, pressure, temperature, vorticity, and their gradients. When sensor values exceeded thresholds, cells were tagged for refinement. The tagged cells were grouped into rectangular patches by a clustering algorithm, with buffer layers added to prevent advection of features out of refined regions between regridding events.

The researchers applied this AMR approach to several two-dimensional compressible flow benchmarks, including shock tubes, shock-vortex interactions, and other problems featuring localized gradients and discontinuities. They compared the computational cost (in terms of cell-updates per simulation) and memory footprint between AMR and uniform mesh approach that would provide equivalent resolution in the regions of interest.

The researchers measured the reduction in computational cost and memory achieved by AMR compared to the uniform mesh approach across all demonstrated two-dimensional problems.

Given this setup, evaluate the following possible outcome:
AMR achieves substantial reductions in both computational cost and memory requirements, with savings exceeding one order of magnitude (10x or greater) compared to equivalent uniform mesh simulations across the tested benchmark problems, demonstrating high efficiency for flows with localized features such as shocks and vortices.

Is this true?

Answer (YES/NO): NO